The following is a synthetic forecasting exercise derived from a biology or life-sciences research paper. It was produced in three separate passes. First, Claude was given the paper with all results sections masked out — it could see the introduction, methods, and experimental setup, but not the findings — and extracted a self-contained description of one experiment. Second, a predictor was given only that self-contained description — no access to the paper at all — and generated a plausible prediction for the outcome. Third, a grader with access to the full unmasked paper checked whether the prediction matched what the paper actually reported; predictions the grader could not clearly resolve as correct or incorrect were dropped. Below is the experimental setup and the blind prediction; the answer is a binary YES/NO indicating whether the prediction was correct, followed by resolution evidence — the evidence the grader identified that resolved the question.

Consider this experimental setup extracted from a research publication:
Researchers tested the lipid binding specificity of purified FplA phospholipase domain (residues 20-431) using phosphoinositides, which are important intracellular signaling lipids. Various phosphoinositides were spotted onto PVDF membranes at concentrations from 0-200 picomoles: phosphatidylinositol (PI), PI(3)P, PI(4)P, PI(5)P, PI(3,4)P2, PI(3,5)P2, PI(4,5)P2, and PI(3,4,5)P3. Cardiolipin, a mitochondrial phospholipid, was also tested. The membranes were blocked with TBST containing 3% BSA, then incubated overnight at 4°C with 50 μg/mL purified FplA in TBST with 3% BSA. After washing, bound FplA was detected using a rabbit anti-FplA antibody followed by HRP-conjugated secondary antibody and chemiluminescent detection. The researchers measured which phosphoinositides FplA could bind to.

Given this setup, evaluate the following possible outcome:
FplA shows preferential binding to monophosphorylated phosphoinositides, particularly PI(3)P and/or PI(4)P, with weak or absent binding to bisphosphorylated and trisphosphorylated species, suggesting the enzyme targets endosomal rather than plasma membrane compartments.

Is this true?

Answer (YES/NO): NO